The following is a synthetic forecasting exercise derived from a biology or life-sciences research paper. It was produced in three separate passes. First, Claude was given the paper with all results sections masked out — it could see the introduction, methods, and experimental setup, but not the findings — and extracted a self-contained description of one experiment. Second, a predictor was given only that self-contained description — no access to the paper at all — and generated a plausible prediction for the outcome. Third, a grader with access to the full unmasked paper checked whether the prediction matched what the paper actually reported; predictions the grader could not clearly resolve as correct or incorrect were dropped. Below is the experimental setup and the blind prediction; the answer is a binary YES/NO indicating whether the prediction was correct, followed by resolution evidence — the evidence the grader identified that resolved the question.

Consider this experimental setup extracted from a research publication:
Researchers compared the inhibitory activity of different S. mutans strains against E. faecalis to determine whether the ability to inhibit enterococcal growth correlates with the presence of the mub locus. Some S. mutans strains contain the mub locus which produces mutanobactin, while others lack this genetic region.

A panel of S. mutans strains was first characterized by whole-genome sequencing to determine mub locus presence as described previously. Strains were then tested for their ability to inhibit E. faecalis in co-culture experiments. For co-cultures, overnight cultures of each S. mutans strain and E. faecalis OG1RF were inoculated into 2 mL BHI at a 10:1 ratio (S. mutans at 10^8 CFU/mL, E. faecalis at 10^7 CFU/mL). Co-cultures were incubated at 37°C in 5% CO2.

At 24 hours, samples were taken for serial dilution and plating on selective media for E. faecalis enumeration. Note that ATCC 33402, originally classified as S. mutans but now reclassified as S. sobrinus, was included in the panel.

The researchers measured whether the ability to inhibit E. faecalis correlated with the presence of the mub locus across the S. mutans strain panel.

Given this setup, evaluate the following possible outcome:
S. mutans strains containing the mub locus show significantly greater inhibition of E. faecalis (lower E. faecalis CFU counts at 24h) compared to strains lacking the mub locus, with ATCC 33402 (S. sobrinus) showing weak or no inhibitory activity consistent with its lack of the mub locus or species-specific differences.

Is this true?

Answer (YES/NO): NO